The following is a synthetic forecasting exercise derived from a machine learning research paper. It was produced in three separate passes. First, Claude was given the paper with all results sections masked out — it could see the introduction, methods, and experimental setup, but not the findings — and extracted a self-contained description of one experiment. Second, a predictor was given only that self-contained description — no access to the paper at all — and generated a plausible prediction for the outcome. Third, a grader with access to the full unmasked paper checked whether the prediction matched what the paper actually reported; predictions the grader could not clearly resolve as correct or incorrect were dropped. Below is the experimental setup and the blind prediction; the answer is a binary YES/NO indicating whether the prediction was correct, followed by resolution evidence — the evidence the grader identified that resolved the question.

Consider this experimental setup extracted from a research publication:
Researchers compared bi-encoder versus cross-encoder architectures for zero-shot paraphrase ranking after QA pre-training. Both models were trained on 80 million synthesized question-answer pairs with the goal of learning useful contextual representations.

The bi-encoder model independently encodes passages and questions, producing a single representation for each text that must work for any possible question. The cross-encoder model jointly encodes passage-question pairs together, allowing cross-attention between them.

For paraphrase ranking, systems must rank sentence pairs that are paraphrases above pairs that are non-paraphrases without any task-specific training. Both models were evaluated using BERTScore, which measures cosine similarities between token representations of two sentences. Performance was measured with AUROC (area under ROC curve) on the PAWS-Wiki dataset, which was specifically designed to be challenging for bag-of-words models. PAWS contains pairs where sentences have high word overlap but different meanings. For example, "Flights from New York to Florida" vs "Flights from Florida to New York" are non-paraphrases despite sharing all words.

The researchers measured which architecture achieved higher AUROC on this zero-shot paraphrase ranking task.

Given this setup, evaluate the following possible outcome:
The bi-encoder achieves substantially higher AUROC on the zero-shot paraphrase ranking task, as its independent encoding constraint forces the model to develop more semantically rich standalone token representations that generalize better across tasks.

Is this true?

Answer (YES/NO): YES